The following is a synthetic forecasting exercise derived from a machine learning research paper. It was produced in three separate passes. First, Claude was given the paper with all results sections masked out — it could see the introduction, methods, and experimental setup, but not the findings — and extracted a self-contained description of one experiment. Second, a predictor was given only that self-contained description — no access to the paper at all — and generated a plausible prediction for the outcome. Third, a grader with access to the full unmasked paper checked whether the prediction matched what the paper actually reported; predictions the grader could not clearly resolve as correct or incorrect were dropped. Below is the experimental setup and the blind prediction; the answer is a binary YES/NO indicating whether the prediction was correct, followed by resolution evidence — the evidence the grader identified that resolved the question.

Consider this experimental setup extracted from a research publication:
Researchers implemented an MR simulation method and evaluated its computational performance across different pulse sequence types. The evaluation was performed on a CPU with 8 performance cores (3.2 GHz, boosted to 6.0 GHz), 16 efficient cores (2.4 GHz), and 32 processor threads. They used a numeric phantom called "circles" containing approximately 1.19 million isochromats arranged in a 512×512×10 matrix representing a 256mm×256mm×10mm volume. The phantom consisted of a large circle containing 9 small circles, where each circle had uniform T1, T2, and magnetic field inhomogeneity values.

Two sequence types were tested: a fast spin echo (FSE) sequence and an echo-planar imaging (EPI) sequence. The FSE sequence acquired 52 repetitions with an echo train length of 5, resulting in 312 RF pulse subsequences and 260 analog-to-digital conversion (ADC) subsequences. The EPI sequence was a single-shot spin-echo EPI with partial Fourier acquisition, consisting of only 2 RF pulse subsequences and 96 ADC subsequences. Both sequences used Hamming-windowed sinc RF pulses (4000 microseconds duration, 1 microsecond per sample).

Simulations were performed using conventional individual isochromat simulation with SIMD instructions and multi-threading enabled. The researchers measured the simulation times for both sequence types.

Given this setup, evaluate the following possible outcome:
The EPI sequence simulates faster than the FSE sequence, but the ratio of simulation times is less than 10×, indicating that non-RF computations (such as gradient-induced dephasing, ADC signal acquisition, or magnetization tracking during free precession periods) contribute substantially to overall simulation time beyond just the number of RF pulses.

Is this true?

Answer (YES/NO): YES